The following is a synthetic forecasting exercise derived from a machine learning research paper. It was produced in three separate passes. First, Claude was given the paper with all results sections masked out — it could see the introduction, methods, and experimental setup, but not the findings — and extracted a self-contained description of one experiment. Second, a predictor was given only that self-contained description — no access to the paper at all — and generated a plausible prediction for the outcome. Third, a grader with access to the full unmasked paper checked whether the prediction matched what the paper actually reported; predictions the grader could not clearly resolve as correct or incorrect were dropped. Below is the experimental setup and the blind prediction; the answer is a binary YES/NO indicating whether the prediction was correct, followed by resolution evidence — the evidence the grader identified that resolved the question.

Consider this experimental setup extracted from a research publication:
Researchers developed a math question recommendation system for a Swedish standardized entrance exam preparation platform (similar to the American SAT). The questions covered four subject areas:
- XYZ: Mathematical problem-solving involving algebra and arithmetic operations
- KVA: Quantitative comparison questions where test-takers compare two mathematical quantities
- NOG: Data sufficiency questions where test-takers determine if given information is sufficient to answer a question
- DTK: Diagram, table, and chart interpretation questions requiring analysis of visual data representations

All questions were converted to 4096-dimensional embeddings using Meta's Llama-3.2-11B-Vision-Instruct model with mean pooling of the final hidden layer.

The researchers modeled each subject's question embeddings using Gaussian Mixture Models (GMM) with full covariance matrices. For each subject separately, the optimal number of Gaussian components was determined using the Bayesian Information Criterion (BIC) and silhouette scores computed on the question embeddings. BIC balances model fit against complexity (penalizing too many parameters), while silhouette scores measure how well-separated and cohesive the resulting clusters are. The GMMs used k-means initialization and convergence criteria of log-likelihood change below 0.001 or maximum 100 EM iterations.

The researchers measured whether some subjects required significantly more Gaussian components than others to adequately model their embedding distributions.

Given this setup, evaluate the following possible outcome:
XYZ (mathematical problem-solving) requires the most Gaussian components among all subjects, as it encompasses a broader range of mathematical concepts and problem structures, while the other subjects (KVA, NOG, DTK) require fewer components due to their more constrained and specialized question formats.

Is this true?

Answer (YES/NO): NO